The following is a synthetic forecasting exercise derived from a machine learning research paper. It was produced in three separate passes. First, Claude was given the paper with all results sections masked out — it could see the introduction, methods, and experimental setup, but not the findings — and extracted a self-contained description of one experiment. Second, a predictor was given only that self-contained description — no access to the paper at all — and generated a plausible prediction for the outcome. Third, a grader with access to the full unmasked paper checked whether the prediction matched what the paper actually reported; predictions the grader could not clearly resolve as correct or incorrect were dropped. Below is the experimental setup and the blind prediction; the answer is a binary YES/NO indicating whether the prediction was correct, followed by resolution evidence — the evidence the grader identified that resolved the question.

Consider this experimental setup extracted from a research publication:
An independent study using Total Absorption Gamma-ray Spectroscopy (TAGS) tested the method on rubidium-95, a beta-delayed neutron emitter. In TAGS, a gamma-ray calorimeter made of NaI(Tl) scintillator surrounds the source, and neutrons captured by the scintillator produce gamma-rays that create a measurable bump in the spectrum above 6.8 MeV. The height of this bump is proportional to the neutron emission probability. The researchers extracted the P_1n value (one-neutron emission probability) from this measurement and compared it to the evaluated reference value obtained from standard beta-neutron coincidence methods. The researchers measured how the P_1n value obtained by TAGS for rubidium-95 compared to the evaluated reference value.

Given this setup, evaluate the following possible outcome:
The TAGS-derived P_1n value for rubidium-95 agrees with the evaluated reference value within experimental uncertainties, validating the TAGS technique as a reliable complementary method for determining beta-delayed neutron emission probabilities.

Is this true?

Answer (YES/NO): NO